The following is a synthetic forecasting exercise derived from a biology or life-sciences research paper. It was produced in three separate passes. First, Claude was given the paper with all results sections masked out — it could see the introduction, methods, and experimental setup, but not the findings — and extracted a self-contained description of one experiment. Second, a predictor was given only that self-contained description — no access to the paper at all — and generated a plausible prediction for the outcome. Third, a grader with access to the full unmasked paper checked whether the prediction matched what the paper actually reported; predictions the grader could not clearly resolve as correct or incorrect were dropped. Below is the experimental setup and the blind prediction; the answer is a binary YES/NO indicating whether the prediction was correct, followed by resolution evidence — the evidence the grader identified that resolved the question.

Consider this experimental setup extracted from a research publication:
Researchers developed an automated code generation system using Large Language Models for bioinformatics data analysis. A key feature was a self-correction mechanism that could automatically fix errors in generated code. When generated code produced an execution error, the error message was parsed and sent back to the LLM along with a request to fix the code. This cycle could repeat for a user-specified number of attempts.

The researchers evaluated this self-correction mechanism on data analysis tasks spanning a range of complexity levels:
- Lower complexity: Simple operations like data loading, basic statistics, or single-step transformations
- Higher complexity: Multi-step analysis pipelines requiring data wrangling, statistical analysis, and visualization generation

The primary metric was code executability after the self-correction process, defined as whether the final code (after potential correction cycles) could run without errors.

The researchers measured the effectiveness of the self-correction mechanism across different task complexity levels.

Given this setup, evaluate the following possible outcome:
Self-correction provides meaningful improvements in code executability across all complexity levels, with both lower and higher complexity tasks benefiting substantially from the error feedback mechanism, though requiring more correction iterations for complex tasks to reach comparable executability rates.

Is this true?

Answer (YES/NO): NO